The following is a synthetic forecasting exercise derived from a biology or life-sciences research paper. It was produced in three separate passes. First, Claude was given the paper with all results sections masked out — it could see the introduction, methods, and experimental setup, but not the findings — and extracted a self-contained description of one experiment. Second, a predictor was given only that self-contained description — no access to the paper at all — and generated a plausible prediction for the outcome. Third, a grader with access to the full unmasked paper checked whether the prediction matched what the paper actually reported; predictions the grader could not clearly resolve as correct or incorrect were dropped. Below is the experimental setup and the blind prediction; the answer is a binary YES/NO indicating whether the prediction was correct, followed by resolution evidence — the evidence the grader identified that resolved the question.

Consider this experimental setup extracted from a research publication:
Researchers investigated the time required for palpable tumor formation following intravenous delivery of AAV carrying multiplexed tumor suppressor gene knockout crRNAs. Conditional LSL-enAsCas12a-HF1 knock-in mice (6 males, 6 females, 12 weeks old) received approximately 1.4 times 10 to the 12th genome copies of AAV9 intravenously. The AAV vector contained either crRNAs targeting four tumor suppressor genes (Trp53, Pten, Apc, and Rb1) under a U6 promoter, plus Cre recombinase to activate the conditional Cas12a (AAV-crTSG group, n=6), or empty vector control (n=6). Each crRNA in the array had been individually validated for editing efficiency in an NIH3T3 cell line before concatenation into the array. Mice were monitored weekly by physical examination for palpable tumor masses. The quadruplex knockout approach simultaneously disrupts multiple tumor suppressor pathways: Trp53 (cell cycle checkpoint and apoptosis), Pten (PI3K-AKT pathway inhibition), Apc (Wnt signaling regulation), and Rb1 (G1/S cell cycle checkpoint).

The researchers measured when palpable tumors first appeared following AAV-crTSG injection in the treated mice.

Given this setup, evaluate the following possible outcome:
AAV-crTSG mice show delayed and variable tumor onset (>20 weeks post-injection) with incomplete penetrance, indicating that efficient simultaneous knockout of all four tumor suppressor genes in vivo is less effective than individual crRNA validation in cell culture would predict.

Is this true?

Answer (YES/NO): NO